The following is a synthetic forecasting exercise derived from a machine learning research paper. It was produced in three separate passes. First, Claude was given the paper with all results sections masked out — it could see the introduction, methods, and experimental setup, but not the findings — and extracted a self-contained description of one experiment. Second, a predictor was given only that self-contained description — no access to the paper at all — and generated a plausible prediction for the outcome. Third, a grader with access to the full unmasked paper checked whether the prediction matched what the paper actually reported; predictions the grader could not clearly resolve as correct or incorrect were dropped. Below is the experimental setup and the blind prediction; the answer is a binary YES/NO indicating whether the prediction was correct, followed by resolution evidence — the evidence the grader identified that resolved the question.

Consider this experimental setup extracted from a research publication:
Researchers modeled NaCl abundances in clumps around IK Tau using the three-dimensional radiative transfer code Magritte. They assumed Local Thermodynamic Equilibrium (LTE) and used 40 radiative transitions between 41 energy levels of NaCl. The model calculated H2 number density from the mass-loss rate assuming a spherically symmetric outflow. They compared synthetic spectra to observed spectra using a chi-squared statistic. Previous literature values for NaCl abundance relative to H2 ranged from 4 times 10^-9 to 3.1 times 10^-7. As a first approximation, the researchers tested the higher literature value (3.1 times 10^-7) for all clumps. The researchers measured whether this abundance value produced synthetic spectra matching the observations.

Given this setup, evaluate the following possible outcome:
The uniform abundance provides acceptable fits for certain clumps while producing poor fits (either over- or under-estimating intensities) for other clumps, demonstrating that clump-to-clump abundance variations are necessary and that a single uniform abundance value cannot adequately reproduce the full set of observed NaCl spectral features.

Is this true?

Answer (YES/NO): NO